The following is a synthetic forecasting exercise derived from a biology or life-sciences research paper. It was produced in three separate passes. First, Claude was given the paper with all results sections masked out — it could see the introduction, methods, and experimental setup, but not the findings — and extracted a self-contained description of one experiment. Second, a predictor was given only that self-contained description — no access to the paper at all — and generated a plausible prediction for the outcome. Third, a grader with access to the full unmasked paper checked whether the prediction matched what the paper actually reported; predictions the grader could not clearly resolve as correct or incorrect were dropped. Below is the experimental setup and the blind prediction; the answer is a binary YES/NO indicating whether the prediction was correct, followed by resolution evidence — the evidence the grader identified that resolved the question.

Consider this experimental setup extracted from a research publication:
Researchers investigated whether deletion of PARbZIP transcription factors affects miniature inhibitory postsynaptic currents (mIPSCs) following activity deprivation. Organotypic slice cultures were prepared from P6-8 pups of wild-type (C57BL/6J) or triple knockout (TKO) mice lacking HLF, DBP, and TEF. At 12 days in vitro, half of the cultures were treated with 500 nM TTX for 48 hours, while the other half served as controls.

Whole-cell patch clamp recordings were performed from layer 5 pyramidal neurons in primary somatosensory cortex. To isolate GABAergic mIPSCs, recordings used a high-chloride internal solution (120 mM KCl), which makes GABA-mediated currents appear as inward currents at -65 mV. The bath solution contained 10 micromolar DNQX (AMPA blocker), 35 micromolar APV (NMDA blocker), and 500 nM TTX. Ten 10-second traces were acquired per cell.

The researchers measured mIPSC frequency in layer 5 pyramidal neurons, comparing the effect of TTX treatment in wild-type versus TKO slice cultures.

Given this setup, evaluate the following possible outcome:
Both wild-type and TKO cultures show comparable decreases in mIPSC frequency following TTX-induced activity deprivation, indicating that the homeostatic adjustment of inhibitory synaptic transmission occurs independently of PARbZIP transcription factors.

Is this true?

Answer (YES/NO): NO